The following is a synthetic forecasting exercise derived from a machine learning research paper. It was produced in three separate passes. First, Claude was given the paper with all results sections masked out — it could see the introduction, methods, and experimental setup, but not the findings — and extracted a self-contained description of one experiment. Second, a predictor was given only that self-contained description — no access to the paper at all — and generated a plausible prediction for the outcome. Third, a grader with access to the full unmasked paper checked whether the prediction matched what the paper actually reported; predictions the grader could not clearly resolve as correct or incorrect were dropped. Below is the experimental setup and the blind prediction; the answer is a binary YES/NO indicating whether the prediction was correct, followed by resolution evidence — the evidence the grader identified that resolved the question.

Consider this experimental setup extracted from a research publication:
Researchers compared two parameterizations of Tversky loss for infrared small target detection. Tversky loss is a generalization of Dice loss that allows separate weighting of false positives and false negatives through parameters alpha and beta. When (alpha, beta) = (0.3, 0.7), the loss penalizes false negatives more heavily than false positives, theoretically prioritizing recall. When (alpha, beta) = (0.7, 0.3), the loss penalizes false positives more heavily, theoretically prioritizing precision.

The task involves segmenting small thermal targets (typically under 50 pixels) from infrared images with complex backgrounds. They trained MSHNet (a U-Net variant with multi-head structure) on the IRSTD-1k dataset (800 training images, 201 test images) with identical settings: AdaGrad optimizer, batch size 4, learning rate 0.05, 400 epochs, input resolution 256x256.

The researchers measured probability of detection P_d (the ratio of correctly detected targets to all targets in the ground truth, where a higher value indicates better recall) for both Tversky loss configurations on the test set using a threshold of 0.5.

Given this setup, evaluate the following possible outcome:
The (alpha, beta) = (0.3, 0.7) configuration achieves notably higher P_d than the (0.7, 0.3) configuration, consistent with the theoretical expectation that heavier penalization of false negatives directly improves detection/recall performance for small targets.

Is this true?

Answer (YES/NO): NO